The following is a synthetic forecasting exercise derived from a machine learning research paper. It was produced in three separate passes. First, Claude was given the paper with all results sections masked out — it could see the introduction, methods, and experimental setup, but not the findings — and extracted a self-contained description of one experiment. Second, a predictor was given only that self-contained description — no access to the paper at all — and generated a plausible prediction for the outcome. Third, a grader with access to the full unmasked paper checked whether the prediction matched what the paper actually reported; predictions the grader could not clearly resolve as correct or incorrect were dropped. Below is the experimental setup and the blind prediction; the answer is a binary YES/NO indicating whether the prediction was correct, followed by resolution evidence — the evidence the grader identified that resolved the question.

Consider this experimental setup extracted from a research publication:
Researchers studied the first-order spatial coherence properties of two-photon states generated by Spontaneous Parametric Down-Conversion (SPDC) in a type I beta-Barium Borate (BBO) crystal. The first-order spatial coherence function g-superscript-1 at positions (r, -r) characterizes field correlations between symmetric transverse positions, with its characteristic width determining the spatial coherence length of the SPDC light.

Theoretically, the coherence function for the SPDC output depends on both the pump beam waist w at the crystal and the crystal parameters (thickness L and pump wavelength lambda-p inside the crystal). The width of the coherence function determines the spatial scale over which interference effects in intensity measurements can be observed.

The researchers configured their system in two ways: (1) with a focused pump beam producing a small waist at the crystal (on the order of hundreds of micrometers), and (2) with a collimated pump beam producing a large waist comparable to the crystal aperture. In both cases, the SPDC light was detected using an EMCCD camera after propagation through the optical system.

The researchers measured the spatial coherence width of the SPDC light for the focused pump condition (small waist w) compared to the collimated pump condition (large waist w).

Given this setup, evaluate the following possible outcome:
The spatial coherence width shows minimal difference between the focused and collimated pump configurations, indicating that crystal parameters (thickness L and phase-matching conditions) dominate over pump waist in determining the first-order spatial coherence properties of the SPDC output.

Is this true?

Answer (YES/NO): NO